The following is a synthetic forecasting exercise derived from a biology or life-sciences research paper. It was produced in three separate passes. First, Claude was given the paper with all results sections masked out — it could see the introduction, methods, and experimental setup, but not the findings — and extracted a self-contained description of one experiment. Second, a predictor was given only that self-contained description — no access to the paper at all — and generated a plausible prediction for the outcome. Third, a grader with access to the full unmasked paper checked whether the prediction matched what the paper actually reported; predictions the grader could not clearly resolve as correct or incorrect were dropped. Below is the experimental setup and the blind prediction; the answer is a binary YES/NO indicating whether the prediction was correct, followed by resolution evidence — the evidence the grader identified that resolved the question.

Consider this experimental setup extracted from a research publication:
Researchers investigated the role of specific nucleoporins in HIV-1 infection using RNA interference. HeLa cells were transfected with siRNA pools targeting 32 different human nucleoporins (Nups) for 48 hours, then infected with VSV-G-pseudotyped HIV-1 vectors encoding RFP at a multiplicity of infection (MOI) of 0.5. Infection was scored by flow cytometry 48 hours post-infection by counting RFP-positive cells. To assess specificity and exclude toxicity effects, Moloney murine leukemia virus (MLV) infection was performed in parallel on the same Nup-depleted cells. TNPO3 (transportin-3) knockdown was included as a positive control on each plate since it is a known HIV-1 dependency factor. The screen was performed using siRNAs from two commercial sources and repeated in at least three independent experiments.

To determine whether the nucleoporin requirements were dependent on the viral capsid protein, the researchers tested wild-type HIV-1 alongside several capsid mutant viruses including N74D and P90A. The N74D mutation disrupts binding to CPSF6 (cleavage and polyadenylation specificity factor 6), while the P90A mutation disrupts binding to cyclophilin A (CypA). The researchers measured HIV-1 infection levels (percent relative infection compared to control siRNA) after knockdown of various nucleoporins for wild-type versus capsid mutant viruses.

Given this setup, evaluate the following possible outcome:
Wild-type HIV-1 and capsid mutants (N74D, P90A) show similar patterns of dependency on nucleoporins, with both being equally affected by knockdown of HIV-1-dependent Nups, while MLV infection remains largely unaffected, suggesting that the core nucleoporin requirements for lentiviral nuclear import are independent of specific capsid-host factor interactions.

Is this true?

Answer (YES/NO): NO